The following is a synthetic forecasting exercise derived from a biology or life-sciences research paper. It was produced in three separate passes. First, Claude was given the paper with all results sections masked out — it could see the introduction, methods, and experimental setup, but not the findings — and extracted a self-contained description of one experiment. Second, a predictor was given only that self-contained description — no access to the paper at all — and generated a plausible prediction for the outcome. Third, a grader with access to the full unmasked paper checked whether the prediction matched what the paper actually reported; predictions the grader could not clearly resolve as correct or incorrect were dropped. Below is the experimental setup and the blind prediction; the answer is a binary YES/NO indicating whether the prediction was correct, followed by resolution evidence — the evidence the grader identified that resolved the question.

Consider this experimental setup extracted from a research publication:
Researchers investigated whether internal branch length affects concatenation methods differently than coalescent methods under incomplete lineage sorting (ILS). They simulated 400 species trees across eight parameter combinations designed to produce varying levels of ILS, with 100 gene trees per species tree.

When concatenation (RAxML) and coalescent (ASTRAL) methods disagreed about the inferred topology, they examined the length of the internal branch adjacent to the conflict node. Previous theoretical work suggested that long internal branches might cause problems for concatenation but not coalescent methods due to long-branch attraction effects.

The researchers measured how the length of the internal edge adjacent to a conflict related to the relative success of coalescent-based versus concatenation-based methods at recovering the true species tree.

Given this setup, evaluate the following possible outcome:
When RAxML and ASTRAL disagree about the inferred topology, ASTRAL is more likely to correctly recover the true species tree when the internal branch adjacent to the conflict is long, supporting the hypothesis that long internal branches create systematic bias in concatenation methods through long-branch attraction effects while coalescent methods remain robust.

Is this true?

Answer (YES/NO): YES